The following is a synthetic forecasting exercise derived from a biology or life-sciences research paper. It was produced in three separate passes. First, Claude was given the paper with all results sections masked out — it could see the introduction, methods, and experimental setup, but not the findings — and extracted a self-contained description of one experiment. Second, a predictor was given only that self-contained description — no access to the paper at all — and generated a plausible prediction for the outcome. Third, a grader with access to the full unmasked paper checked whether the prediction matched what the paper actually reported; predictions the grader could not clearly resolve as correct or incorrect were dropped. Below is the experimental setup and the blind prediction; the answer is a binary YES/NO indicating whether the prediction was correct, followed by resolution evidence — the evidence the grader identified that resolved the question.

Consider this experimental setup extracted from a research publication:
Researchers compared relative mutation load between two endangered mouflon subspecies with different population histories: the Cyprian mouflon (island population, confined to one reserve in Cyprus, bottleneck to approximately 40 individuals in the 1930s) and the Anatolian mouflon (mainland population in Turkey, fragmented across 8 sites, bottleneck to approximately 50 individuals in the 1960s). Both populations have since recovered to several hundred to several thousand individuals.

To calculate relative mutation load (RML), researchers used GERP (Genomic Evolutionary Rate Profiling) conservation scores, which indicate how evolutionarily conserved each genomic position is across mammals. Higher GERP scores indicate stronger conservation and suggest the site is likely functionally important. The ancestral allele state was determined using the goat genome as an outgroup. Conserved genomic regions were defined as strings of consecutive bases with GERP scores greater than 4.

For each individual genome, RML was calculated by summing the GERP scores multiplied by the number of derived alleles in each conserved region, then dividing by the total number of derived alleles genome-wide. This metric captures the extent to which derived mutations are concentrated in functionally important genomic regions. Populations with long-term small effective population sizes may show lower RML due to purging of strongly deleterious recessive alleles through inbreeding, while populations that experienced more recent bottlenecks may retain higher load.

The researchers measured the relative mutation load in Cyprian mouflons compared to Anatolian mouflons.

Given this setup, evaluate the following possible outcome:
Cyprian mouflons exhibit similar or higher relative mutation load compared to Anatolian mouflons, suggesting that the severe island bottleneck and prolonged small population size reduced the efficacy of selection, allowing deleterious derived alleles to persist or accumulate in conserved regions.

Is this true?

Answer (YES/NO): NO